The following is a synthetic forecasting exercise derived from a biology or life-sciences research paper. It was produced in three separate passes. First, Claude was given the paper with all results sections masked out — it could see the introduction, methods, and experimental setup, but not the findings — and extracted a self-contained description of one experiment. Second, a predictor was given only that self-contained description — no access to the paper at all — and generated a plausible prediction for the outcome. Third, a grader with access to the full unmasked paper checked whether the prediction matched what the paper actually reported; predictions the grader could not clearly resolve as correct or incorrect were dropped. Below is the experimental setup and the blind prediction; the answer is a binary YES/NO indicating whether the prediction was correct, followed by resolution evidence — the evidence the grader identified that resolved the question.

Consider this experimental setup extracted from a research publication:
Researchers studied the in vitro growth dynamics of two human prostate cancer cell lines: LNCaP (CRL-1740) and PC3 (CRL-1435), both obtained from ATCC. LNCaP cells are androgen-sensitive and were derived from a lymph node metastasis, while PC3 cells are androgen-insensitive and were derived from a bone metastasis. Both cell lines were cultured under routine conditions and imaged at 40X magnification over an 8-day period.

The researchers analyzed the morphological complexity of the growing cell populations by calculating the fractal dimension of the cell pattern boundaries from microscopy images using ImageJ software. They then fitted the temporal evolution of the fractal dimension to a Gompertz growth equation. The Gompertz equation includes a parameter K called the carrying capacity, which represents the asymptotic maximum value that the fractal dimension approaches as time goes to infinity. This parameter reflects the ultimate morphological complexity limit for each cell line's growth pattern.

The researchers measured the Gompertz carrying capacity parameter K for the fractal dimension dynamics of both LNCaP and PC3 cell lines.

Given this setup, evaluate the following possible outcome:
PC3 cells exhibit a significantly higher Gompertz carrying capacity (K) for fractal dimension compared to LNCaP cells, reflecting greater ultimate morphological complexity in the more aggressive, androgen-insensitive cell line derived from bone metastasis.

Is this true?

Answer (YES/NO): NO